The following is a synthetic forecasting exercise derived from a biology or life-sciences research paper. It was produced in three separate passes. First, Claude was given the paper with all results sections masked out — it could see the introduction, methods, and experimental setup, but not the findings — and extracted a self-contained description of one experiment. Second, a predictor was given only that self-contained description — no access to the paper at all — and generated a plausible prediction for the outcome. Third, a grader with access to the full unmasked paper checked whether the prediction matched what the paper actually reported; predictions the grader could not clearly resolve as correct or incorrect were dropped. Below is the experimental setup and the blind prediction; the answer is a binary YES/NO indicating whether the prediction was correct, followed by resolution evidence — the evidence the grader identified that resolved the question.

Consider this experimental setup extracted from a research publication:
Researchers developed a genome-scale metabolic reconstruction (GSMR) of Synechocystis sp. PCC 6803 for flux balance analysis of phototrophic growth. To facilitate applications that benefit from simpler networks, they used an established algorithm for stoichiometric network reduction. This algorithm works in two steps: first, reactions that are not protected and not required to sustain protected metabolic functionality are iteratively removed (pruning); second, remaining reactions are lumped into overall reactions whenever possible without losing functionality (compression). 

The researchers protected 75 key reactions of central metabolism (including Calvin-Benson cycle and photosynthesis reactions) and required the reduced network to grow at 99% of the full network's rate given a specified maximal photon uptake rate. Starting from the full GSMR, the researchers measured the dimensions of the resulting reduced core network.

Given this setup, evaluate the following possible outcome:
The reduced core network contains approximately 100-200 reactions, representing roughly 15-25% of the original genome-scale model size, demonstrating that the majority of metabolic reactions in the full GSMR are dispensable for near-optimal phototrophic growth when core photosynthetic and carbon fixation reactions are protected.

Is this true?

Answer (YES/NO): NO